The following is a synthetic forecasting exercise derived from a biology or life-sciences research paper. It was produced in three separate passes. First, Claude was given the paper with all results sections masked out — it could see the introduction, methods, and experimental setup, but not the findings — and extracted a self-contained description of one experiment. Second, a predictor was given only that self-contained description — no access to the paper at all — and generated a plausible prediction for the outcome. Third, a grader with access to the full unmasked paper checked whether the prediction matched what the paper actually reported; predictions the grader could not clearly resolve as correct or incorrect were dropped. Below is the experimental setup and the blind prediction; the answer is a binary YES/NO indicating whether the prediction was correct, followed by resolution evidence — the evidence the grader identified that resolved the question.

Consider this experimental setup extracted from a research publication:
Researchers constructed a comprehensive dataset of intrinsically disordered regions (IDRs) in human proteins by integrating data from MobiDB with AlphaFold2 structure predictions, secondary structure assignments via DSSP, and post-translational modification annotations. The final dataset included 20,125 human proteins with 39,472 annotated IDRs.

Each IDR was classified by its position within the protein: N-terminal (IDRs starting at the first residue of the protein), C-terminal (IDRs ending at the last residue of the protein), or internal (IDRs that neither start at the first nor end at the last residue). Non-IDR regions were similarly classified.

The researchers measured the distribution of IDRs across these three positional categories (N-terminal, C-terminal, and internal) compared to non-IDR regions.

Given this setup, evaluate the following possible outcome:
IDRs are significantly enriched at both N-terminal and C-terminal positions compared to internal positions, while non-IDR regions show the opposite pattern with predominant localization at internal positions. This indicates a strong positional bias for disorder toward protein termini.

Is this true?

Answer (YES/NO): NO